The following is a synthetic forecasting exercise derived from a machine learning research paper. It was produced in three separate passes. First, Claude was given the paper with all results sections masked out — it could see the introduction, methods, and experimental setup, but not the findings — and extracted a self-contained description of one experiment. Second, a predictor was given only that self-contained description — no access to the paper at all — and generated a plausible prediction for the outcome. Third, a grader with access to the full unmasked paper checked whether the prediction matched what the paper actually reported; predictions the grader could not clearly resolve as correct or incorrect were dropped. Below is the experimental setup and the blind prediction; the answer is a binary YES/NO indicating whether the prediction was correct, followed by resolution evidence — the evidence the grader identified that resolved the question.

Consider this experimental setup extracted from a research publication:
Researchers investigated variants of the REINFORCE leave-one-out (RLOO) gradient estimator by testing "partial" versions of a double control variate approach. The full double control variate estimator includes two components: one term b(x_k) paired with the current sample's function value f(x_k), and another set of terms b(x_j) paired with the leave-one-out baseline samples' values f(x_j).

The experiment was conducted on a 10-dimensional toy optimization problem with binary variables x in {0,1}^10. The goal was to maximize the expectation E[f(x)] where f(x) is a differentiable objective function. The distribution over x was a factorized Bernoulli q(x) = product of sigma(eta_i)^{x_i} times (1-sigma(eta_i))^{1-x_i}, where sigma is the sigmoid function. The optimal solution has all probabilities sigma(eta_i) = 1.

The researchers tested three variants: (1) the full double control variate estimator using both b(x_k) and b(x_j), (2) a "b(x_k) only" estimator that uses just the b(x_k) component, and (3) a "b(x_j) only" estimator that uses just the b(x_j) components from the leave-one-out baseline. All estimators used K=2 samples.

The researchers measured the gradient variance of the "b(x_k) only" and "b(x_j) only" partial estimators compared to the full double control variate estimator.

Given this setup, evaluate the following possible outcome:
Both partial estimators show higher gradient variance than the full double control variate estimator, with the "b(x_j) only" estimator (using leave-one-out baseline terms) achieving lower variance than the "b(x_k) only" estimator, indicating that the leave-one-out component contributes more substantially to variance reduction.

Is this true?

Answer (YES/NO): NO